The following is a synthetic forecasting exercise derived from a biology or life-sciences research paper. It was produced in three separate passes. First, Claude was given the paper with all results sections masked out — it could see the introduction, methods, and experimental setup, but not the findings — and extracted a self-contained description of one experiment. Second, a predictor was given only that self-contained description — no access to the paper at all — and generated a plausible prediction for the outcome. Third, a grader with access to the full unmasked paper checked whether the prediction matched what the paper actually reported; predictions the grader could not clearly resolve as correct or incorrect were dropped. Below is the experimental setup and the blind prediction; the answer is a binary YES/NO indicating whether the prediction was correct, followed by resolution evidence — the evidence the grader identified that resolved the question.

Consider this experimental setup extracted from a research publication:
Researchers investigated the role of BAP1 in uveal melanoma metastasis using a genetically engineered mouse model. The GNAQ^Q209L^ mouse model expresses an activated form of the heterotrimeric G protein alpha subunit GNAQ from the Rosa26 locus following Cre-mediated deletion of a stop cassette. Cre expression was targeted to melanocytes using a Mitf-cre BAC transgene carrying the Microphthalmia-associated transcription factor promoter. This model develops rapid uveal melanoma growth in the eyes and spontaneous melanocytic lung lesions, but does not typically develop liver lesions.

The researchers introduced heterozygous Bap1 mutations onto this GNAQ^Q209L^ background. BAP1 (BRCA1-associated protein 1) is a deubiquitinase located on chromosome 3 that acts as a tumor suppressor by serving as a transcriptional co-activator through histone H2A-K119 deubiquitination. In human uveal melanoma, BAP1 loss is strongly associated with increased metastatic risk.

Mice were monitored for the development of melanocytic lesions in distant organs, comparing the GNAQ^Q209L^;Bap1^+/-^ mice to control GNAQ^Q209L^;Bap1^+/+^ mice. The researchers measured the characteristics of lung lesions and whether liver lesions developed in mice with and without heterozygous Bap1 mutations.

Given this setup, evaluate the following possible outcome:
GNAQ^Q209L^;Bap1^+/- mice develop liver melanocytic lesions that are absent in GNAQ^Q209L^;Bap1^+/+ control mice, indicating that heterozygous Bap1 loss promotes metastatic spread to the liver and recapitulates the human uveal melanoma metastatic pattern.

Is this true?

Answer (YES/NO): YES